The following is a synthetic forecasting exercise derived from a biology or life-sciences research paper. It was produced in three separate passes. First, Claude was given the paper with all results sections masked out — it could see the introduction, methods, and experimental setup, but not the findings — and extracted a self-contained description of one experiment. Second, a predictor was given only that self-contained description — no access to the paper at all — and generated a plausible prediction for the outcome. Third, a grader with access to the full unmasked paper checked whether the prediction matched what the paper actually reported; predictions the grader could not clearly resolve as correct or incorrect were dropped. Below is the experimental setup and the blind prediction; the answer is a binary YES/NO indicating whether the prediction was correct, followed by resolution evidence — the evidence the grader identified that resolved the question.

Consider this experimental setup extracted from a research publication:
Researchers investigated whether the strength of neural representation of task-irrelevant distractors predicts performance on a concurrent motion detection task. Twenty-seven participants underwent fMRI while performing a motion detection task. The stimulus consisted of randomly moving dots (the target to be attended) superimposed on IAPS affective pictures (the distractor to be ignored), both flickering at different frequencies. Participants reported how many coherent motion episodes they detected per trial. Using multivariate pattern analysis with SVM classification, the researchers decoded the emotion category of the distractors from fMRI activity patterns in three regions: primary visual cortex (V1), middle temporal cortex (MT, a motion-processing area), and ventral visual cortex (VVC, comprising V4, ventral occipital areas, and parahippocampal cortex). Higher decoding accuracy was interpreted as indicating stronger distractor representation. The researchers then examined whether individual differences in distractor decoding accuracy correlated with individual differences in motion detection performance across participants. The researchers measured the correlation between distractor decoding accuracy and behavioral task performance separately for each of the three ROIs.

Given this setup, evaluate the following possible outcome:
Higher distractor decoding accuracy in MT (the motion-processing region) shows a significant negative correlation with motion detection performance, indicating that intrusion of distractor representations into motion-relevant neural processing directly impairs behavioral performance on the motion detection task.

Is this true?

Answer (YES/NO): YES